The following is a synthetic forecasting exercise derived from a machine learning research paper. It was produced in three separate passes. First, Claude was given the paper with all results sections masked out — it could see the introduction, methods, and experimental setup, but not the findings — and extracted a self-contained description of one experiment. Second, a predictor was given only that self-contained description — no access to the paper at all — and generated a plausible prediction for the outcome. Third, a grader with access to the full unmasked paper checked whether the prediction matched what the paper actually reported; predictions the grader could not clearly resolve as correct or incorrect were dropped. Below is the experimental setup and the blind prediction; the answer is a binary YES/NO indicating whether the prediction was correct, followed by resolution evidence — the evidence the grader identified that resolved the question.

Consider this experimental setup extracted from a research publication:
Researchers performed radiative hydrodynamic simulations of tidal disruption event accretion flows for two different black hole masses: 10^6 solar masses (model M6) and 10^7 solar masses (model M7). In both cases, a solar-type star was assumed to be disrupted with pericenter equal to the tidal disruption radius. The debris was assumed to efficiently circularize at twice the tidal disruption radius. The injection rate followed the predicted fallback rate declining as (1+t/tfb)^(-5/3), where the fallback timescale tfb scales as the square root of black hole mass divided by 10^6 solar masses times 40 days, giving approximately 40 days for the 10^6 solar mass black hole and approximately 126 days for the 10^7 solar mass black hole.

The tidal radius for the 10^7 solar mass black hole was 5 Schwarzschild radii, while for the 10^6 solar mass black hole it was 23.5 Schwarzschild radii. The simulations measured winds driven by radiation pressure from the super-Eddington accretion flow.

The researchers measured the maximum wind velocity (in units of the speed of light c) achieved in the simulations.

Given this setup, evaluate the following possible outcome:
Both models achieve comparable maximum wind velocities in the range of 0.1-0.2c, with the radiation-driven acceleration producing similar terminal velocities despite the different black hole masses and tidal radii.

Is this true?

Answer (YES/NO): NO